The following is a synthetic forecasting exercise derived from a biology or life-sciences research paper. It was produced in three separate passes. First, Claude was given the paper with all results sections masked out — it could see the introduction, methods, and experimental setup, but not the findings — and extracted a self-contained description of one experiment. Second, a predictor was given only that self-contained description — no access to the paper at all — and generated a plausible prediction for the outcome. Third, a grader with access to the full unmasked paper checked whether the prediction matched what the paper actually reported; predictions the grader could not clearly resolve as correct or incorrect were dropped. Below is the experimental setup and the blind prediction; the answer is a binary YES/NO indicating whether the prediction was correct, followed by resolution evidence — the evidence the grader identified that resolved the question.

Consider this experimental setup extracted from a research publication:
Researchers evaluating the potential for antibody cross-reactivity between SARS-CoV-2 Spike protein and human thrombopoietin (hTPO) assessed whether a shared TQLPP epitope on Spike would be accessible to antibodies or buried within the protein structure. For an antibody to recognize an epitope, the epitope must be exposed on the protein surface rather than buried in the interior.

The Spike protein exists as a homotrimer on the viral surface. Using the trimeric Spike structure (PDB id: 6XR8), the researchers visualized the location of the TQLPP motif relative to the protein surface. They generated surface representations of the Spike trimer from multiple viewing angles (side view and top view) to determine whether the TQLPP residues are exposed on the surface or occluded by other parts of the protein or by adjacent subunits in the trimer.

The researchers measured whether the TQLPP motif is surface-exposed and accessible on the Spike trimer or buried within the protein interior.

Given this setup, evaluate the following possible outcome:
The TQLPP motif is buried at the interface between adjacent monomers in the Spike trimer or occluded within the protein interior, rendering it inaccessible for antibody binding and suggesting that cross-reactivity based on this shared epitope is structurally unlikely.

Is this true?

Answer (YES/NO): NO